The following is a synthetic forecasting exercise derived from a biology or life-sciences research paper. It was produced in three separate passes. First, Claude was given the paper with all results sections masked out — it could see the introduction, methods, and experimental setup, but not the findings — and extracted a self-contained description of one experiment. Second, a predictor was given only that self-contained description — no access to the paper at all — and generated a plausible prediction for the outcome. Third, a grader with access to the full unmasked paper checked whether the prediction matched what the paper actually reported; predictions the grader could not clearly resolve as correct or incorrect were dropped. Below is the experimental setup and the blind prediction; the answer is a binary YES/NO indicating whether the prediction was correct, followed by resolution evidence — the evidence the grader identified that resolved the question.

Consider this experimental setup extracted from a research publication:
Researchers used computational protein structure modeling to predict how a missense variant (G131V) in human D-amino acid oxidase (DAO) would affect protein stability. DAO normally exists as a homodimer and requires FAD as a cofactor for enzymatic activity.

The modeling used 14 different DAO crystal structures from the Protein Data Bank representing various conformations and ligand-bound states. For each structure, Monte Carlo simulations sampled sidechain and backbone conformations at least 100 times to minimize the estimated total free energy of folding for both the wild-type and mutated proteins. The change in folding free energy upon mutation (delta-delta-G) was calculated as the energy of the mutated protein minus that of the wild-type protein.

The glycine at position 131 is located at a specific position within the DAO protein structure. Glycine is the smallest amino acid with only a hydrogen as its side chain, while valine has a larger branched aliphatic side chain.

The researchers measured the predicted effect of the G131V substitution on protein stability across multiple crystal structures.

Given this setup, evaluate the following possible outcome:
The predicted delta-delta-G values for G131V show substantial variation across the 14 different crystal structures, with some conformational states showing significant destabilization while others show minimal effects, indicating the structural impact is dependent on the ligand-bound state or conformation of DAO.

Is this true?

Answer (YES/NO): NO